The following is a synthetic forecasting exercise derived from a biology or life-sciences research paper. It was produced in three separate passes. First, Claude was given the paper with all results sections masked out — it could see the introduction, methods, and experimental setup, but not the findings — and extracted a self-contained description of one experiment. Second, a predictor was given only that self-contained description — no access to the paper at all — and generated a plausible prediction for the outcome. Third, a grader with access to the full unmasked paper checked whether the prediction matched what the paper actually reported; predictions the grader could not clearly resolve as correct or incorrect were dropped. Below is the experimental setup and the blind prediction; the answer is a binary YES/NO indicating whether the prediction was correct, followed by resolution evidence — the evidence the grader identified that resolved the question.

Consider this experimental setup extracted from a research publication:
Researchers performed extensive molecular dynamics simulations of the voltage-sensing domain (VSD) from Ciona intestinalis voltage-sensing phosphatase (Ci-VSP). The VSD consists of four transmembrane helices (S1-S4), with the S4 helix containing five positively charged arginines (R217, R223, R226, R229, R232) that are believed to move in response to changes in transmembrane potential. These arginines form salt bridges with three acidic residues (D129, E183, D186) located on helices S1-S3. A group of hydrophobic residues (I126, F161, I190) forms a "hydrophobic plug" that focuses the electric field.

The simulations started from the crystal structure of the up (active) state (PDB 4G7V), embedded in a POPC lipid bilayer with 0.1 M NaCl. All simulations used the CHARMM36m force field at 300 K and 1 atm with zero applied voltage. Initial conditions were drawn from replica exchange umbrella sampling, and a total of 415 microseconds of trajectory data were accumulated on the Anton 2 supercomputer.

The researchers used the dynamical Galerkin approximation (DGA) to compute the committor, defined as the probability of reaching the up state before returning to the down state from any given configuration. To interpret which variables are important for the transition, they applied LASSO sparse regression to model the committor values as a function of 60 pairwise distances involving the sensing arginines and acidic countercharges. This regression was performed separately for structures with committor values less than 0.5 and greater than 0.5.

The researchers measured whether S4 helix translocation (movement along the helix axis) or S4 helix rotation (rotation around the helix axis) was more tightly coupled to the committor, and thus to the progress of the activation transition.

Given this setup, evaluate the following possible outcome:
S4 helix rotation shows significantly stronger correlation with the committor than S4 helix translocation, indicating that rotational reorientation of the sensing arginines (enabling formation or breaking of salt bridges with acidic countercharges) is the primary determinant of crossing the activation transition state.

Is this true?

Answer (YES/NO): YES